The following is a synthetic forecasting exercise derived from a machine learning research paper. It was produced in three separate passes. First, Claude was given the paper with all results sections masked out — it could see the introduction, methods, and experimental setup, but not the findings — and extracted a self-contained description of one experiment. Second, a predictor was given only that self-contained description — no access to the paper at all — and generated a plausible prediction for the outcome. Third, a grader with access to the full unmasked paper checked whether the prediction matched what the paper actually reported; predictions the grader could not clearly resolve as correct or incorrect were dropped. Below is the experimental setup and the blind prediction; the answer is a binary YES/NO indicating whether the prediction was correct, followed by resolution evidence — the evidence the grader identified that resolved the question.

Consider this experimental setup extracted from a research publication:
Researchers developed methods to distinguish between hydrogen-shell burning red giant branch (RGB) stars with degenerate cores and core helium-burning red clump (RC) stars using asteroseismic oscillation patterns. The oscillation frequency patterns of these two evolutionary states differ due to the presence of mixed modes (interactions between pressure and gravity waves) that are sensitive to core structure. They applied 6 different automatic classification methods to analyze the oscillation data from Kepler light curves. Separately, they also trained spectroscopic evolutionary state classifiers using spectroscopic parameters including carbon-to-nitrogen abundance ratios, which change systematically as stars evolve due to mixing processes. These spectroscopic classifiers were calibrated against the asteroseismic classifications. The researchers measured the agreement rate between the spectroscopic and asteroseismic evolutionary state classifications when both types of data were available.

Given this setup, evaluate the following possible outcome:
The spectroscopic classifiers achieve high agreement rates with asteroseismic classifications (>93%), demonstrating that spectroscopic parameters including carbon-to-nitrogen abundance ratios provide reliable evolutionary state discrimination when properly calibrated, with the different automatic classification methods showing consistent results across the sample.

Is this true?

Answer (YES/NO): YES